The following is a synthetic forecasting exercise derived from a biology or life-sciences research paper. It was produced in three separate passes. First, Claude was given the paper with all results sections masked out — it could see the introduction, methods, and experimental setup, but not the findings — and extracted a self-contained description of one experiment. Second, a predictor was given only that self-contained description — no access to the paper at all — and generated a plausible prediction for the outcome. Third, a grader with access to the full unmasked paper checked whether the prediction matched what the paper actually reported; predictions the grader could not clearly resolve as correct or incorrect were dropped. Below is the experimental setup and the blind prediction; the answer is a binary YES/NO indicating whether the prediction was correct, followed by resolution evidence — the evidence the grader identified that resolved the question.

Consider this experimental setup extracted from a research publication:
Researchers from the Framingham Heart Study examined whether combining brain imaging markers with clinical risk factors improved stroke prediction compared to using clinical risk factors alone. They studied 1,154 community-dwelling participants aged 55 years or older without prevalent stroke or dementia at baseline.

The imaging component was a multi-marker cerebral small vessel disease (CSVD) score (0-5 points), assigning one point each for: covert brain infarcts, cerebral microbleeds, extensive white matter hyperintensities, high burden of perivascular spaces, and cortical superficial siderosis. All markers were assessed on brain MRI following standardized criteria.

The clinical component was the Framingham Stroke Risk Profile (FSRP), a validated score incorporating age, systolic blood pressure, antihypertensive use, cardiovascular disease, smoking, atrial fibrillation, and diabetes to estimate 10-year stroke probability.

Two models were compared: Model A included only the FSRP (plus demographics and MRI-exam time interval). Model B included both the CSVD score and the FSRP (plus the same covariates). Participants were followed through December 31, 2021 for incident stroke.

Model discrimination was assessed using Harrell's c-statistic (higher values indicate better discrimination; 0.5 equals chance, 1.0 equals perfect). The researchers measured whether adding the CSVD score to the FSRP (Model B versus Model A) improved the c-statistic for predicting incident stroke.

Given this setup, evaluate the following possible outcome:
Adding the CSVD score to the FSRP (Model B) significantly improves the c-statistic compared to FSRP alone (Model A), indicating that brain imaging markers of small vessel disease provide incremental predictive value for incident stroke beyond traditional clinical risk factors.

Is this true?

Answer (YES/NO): NO